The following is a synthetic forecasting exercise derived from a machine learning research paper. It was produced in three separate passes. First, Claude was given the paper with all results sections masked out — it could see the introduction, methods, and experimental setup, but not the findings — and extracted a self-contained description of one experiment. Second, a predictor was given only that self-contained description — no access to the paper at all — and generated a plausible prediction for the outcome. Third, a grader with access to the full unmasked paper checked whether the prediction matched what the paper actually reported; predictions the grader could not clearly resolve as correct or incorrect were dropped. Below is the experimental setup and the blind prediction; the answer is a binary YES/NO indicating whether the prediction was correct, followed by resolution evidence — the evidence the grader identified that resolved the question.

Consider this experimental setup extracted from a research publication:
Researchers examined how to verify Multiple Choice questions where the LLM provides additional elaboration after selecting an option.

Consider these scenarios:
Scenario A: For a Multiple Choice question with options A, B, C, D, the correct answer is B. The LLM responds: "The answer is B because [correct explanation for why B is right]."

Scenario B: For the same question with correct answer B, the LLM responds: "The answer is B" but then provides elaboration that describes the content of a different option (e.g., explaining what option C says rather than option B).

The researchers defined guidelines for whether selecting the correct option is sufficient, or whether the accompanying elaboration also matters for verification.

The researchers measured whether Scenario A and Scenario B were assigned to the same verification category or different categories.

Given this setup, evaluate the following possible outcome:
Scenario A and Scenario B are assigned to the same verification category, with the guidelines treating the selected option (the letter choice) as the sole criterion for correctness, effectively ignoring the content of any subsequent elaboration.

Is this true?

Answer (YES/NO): NO